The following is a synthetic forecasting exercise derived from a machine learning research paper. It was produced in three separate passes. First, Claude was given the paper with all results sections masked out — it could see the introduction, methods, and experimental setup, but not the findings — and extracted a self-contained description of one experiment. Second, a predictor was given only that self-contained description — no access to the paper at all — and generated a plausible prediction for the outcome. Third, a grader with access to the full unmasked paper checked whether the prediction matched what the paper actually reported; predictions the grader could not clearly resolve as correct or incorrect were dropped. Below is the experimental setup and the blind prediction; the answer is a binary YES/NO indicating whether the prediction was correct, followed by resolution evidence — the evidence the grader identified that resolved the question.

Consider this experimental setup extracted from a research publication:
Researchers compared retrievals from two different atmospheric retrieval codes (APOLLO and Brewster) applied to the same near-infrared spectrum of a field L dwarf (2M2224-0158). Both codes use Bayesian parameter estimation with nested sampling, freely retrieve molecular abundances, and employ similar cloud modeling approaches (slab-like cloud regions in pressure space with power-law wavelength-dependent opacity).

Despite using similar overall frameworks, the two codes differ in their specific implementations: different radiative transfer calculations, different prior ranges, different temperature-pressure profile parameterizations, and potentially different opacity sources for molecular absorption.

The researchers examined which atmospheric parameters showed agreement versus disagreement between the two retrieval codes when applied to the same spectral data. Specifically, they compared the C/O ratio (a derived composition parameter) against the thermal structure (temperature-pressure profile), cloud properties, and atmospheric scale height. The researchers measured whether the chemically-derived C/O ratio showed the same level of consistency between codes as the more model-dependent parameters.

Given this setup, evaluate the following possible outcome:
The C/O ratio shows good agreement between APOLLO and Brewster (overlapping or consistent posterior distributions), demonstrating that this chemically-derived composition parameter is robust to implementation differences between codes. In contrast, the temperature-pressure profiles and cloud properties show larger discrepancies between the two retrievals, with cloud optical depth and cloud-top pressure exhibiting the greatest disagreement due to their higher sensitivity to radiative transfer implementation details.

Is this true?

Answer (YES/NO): YES